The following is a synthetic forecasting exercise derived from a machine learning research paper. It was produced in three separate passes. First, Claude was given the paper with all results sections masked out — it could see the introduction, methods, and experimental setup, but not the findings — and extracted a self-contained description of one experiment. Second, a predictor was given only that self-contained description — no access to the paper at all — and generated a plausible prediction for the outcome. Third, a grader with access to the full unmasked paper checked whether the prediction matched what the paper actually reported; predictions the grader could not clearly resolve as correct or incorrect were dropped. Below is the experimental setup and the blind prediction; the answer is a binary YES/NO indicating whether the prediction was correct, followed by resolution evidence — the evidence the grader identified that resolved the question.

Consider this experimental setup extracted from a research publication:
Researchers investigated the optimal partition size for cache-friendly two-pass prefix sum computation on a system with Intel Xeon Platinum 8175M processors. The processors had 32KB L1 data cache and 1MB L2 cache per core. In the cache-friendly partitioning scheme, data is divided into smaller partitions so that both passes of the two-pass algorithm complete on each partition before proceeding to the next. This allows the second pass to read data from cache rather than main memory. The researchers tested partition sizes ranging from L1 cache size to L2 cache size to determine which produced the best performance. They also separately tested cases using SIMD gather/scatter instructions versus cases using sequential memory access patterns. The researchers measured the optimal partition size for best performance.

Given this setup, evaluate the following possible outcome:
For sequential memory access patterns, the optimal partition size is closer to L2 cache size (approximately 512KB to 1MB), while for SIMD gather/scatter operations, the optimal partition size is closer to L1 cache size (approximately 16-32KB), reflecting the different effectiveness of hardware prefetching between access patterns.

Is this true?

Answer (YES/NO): YES